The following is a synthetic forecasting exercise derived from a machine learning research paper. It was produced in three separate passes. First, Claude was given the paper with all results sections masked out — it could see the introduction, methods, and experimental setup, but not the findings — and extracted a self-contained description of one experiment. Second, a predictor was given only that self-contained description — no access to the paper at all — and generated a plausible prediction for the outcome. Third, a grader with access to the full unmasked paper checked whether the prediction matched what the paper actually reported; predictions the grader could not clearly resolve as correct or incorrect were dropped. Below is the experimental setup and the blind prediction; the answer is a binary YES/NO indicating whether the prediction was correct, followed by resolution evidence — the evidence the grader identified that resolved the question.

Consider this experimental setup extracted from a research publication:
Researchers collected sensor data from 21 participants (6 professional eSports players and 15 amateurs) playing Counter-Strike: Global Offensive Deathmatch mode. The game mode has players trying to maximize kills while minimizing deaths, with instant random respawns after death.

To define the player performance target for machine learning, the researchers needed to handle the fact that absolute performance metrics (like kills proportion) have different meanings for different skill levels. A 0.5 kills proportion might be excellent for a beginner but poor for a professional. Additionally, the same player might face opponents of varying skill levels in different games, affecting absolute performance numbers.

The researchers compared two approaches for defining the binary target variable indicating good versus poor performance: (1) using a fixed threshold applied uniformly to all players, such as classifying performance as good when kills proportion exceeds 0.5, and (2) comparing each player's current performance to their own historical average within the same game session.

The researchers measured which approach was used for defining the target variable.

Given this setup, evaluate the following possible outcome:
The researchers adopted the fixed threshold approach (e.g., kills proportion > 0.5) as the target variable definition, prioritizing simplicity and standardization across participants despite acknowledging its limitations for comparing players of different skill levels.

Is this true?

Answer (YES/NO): NO